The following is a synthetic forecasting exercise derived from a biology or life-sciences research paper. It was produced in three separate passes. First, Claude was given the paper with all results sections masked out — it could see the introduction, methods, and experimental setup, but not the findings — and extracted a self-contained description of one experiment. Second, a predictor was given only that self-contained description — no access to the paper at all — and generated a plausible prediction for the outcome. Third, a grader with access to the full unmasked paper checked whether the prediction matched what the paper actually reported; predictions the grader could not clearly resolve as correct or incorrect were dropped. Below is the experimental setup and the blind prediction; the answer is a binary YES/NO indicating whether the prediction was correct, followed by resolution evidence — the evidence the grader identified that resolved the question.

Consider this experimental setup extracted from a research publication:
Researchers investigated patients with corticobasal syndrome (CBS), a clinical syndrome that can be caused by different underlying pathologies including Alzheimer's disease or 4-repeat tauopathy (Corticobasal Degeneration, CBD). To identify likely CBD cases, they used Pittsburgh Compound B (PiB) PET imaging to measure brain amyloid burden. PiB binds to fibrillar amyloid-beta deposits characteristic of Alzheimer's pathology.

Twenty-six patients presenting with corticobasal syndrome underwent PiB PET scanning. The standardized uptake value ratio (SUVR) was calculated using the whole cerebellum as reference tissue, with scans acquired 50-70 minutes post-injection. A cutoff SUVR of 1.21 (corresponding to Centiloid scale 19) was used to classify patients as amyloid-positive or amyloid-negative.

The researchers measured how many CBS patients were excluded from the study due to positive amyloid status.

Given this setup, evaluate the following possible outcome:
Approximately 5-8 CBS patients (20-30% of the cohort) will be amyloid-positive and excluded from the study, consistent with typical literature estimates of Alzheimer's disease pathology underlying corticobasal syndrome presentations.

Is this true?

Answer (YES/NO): NO